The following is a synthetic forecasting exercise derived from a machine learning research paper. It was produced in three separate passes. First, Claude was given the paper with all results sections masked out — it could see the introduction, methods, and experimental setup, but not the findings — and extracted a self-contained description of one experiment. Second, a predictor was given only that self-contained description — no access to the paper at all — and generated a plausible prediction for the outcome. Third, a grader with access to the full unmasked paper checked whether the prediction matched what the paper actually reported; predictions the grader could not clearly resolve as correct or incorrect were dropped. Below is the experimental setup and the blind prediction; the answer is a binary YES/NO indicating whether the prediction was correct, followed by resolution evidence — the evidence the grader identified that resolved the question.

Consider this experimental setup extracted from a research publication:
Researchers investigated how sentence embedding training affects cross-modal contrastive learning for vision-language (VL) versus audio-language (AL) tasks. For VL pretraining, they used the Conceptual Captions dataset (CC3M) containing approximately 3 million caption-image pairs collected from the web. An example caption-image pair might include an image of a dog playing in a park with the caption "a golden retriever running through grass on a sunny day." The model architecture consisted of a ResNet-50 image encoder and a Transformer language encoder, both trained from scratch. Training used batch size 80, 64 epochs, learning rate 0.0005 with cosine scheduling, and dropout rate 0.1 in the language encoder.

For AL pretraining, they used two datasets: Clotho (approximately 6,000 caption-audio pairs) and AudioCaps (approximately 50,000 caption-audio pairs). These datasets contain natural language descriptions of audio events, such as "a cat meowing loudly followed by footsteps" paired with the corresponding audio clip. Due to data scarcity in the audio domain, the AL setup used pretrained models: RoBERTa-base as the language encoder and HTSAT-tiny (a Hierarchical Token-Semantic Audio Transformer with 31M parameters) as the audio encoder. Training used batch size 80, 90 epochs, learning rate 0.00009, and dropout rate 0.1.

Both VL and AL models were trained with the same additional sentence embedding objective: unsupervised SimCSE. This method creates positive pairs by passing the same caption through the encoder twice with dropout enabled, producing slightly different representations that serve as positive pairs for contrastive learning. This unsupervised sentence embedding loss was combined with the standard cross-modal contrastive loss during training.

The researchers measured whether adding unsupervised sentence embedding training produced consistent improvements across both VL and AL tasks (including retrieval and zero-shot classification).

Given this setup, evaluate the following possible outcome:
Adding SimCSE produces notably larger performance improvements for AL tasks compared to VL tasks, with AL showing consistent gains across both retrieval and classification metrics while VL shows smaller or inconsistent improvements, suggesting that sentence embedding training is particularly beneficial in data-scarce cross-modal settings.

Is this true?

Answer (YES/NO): NO